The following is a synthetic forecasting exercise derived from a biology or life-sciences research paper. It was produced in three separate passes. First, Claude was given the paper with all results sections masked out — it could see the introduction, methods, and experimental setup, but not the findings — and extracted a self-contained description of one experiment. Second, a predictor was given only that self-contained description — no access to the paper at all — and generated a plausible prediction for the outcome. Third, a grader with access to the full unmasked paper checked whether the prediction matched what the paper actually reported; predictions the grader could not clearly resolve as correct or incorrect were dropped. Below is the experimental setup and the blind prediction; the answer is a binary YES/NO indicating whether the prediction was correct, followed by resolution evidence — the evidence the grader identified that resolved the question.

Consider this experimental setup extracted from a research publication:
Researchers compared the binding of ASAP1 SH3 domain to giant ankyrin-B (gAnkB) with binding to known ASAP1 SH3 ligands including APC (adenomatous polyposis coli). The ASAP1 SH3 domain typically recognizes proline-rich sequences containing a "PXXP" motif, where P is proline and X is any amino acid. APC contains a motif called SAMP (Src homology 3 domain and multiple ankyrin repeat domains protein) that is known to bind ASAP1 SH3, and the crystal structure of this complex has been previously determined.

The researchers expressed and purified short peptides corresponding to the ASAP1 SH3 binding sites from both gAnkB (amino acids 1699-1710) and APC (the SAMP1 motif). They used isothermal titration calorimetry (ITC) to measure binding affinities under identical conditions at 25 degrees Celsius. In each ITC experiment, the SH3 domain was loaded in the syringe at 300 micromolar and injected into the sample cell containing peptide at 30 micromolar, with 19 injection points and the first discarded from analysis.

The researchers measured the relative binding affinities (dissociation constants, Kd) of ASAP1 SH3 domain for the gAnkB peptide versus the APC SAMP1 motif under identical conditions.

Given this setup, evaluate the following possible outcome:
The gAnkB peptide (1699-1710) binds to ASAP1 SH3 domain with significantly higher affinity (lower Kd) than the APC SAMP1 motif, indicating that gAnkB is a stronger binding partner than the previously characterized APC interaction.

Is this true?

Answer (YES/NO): YES